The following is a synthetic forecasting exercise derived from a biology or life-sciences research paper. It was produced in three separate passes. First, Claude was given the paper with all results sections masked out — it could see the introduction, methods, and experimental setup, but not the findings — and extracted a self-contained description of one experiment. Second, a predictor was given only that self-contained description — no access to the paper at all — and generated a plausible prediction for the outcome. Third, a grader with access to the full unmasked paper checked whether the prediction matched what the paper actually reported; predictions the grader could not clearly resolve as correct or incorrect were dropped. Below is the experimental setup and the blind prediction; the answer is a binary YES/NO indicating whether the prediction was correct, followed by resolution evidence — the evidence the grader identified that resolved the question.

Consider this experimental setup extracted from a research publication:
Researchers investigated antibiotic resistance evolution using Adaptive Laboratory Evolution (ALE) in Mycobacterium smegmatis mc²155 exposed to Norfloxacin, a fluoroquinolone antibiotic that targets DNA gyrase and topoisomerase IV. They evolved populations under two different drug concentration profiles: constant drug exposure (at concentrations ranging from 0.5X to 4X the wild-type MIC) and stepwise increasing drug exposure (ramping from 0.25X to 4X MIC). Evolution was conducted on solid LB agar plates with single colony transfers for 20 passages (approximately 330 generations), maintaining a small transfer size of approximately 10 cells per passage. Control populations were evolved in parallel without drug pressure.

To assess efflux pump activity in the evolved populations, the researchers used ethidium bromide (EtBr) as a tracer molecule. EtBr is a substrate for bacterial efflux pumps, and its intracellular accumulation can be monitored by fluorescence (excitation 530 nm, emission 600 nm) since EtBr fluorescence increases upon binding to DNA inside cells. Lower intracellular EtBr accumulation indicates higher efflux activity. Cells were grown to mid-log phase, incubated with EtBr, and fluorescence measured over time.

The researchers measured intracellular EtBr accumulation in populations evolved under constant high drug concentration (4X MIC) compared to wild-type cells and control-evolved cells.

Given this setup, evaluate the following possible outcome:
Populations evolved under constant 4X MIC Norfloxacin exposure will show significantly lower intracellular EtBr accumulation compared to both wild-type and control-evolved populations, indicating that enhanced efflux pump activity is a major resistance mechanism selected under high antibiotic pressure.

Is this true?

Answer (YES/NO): YES